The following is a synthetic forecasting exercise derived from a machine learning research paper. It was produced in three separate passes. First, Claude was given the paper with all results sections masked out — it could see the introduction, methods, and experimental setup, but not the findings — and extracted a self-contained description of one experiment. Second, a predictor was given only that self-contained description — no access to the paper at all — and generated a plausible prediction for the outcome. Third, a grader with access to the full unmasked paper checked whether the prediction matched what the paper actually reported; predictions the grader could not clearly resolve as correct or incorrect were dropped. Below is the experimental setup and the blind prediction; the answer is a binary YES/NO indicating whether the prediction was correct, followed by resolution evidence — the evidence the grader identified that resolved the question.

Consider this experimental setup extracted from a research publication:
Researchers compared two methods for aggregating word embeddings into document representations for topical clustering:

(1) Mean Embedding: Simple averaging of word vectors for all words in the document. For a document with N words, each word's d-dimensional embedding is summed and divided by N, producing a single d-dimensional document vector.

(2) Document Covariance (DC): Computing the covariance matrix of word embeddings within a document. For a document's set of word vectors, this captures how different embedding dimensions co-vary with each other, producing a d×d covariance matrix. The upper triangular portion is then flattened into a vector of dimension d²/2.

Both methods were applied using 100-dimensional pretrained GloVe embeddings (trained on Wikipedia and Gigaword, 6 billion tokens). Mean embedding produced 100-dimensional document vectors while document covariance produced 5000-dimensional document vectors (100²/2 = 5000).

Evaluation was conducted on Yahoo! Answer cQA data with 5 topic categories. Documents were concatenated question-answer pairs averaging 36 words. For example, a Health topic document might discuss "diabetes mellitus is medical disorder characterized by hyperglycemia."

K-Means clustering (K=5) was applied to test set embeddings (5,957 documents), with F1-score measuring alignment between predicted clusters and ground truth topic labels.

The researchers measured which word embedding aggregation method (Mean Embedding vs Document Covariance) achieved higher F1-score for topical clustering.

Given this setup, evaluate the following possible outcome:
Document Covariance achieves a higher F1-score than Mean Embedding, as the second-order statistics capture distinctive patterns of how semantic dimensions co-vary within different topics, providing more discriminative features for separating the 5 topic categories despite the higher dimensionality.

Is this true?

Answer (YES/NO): NO